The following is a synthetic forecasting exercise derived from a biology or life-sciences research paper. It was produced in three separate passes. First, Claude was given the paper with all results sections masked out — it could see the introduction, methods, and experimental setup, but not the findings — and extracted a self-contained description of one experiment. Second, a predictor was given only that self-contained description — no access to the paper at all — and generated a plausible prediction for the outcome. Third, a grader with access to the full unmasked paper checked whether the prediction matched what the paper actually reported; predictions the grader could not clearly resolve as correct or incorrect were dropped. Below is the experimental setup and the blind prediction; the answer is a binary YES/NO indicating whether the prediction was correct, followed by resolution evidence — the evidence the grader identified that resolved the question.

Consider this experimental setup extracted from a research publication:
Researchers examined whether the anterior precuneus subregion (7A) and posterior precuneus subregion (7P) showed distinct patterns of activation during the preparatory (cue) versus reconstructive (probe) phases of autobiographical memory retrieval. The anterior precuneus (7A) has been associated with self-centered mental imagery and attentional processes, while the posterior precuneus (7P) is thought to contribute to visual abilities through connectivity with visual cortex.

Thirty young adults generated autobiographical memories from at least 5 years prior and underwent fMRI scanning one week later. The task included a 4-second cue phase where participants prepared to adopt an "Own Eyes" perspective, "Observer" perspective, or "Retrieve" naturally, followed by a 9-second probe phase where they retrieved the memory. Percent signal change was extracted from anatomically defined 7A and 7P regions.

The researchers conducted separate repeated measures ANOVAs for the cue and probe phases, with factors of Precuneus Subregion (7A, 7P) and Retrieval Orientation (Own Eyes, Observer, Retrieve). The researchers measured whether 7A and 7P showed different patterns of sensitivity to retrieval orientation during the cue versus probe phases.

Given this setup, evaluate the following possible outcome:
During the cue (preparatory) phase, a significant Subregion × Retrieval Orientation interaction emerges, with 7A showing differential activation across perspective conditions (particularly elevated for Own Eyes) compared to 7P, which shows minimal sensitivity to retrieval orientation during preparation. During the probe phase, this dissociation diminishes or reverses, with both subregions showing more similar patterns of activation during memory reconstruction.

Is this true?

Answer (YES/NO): NO